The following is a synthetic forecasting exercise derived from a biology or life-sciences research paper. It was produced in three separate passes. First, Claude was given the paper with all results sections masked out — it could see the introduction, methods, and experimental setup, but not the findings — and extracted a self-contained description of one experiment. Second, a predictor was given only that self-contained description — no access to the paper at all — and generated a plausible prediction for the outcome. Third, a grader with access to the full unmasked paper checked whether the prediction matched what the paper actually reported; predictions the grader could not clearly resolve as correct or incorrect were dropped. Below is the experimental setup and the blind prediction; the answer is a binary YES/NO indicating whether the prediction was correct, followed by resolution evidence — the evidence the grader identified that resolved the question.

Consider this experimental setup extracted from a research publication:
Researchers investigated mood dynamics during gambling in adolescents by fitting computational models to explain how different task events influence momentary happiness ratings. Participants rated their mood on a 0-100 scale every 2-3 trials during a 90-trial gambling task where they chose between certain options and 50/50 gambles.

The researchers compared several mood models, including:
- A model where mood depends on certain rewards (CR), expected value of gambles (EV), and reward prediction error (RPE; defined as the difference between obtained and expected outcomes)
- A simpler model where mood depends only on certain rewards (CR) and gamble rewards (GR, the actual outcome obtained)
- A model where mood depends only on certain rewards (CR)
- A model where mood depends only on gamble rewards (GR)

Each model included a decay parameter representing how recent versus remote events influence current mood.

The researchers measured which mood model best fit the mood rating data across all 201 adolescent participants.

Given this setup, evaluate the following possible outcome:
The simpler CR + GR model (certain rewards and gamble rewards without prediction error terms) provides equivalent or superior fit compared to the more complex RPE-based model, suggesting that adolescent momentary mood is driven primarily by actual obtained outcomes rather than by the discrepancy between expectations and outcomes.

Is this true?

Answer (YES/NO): YES